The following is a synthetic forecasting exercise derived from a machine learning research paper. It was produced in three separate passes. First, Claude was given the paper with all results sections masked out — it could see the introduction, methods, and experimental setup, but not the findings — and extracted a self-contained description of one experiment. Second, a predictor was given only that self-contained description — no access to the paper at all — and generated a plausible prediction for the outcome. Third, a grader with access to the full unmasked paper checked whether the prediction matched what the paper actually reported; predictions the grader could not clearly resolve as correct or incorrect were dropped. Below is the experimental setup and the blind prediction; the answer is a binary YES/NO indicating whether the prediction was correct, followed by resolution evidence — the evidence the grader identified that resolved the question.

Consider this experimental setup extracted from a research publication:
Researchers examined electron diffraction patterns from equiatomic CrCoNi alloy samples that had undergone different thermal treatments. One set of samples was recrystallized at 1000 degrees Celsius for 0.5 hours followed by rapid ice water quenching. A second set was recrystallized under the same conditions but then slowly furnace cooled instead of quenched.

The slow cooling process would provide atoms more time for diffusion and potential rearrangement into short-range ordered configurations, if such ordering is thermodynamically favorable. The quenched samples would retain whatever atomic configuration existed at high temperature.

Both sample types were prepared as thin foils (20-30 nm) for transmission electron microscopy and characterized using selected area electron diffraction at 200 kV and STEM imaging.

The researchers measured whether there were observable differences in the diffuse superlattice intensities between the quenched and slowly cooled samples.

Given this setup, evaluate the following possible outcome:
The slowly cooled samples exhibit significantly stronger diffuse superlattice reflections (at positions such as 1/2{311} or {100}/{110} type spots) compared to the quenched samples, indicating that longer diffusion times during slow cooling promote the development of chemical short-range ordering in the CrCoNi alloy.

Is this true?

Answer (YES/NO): NO